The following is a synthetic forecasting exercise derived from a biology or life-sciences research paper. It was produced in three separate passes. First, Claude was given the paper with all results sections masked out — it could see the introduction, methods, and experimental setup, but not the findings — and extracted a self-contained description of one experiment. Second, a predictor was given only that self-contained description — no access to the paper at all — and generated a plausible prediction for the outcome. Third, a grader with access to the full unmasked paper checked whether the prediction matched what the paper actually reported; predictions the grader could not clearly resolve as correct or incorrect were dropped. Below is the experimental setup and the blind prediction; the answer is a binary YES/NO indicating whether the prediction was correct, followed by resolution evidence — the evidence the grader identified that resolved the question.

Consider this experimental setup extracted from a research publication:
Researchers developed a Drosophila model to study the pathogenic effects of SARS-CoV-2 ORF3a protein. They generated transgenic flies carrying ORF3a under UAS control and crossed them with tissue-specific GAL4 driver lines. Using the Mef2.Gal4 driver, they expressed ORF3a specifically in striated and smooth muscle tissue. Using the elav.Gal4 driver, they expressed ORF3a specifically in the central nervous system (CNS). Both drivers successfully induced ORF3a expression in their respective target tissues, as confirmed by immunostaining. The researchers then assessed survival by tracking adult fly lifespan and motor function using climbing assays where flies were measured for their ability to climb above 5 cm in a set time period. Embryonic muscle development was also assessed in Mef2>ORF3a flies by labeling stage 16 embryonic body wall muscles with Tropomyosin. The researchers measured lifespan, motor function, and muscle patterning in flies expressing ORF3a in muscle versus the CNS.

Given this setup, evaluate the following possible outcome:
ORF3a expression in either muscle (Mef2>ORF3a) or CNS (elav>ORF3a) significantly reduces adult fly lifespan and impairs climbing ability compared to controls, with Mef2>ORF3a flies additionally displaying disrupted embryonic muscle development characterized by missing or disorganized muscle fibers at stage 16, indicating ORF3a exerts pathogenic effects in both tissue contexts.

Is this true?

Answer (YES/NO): NO